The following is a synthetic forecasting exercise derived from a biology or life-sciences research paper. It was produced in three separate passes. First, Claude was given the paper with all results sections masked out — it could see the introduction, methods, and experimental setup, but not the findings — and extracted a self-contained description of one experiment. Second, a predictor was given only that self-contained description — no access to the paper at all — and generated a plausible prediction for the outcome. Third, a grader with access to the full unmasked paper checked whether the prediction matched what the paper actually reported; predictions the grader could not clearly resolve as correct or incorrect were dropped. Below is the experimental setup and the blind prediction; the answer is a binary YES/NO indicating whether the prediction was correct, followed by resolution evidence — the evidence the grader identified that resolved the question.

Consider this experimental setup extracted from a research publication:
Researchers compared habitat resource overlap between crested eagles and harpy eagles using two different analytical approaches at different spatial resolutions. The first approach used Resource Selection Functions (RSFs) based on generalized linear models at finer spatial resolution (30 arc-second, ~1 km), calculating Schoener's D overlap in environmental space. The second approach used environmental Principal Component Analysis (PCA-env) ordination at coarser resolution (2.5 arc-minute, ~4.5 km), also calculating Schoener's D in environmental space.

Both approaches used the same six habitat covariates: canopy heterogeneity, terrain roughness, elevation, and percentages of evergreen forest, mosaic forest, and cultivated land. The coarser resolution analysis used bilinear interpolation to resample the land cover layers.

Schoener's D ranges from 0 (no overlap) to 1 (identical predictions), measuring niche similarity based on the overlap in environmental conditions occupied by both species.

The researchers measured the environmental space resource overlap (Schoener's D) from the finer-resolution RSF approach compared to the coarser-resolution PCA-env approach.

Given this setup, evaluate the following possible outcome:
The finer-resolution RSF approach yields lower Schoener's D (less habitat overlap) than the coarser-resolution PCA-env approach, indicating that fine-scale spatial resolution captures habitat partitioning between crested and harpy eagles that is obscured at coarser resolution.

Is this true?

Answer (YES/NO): NO